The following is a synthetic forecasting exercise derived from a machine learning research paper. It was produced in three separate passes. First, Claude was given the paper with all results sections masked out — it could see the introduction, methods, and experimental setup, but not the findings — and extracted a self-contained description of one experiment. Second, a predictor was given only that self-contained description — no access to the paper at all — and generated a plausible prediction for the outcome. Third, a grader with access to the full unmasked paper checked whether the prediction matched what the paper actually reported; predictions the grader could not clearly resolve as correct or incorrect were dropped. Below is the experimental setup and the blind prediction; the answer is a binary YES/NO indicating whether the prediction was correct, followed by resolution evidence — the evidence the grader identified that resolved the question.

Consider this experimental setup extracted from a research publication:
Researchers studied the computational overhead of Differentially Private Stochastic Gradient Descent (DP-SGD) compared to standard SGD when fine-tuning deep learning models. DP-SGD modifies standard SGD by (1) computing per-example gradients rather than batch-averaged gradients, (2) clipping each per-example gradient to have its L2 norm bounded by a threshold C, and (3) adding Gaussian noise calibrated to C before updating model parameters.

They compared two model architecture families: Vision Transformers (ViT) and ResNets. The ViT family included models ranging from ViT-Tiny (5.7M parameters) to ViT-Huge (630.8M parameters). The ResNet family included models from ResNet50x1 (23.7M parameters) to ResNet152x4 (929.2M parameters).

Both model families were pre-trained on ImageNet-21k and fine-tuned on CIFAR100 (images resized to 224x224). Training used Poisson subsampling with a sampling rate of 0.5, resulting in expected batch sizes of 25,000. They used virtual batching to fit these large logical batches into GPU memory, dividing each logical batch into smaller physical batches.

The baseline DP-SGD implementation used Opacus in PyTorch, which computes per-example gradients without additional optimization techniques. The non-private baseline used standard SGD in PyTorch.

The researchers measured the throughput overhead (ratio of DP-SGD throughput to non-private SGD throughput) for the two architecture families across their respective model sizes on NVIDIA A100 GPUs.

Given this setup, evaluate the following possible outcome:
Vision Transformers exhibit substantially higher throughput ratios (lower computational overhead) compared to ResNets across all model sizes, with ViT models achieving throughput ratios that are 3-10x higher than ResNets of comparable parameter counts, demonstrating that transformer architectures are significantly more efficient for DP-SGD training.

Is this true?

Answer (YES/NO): NO